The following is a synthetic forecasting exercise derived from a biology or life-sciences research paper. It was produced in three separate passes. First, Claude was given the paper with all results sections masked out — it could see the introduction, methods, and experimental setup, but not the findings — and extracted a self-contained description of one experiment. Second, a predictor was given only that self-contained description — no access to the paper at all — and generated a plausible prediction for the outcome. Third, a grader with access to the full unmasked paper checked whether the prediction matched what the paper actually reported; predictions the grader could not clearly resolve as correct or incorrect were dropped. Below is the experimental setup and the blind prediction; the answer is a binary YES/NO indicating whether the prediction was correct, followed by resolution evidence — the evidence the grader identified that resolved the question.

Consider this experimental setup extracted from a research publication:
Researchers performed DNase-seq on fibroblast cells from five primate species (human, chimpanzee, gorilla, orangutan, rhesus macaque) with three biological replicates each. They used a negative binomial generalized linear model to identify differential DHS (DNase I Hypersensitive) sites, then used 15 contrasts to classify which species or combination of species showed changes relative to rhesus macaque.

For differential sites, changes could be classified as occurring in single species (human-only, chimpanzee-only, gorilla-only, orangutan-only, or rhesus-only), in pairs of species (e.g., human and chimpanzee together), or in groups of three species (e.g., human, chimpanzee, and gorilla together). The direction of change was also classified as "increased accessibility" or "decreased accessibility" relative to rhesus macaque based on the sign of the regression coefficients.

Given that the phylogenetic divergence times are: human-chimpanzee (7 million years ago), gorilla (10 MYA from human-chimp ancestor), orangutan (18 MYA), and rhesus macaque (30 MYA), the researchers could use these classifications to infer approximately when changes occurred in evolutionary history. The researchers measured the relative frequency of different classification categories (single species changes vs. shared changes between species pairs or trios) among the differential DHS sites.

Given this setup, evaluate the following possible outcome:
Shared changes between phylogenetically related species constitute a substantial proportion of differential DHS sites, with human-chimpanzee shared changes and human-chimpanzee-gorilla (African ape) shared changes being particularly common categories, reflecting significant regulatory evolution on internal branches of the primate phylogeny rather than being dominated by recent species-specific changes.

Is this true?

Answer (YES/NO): YES